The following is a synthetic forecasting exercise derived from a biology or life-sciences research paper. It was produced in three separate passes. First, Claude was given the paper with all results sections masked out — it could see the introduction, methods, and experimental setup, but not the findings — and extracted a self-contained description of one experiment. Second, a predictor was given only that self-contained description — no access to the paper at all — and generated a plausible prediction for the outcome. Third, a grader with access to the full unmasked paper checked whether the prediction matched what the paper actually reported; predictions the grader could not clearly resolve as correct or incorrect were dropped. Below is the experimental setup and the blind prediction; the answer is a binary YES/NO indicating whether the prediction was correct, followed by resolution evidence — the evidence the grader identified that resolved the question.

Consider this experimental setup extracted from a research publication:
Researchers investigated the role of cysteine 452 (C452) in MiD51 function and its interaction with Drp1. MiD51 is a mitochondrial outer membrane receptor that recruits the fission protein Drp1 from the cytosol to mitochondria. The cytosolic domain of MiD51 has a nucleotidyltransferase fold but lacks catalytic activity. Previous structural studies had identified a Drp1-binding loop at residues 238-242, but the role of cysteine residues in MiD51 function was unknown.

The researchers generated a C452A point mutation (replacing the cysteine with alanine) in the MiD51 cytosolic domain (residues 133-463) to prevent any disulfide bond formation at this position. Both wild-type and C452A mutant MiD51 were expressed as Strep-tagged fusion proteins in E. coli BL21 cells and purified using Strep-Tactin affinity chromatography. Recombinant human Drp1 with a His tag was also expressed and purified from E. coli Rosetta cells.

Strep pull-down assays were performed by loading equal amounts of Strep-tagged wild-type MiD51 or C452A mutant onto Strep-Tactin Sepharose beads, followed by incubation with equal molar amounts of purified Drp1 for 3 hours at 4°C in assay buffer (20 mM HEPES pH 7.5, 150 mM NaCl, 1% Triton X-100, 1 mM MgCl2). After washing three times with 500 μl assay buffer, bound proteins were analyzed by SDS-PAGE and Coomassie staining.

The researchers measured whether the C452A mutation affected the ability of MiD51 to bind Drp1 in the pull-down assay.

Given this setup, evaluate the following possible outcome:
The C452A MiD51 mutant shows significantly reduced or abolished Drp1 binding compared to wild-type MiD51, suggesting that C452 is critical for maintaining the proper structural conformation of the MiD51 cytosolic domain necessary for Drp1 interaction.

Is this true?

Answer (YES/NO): NO